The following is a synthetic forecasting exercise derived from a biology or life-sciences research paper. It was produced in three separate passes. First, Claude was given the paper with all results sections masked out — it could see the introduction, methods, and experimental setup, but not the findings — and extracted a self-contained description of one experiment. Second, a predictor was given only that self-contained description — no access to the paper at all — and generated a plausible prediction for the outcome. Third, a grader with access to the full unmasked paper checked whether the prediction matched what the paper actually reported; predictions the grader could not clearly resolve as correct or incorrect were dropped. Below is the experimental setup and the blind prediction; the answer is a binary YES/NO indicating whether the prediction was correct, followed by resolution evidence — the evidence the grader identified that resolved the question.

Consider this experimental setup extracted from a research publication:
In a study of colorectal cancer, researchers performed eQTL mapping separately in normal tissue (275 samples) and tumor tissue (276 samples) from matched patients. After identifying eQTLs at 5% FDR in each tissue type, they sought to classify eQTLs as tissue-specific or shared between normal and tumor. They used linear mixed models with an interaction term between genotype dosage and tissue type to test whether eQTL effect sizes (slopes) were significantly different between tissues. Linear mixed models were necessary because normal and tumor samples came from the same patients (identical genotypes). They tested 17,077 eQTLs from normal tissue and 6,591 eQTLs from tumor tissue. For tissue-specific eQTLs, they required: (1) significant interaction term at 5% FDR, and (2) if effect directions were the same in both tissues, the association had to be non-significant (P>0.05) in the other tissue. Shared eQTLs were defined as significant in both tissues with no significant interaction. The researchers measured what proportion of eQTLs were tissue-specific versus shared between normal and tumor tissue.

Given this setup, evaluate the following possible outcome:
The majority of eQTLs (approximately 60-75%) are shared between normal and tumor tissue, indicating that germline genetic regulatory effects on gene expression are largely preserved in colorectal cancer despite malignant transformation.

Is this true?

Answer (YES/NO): NO